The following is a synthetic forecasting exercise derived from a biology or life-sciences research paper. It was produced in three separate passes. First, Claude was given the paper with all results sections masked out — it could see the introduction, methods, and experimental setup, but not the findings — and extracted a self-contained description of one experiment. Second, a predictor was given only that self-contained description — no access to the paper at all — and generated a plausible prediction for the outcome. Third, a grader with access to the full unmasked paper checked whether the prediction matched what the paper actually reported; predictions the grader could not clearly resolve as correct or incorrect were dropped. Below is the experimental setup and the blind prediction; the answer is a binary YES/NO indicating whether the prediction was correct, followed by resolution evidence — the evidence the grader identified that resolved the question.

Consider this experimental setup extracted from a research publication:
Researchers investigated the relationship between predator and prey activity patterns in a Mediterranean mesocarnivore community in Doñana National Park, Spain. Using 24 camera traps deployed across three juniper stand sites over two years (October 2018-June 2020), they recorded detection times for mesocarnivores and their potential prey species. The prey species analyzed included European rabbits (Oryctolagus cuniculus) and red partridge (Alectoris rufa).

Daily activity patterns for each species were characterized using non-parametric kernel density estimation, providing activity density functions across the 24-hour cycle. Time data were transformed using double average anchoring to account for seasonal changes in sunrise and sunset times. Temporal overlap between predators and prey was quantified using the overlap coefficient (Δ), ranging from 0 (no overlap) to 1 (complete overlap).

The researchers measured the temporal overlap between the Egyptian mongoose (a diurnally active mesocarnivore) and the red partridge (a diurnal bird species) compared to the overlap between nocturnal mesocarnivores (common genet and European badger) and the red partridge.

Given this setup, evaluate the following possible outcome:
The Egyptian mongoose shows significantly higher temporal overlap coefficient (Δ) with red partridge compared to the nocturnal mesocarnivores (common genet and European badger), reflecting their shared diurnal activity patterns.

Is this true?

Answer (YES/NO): YES